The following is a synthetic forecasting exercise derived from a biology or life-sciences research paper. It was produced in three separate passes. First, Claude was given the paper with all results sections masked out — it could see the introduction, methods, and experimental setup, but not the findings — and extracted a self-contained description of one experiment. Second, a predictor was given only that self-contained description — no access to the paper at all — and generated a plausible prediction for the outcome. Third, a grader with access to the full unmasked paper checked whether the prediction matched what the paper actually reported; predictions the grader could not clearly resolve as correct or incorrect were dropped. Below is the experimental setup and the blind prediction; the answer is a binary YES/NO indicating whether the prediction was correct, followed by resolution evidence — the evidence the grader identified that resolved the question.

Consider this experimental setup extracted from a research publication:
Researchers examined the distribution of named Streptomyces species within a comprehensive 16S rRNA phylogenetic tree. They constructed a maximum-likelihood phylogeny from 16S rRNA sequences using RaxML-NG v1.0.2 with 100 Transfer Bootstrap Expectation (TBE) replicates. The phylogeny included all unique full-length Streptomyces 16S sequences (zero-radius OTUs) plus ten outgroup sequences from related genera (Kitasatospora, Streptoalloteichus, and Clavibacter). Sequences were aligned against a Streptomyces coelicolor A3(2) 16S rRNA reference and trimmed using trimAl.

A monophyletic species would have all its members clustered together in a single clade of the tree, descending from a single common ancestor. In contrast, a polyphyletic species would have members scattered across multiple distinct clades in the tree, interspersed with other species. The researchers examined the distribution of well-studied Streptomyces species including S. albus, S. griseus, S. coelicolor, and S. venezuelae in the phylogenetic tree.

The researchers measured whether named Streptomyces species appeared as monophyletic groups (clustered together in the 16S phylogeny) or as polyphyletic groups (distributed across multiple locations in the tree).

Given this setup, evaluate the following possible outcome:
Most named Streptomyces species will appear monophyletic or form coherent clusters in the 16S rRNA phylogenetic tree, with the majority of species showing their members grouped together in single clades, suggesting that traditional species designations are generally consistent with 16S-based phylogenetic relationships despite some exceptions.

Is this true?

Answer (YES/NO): NO